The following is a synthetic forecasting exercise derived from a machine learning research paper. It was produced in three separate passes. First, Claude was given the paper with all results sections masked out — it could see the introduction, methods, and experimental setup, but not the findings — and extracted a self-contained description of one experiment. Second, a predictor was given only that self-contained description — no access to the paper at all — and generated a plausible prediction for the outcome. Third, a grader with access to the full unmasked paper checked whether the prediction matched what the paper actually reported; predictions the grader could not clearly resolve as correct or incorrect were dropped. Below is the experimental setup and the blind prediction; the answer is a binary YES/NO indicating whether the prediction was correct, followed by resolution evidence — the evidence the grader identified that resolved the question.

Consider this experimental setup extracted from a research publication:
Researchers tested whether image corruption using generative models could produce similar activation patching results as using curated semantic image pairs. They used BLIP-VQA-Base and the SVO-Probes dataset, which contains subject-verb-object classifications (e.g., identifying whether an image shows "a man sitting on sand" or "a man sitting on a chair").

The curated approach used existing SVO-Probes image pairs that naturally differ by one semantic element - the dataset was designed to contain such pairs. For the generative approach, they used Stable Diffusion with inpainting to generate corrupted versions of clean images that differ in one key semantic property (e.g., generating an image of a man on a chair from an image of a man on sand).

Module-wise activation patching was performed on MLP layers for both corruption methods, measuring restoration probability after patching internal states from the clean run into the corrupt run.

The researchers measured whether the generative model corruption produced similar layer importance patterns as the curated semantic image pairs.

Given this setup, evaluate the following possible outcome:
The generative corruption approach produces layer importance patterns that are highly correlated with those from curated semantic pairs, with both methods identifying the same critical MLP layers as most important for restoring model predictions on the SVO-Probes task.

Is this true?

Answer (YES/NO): YES